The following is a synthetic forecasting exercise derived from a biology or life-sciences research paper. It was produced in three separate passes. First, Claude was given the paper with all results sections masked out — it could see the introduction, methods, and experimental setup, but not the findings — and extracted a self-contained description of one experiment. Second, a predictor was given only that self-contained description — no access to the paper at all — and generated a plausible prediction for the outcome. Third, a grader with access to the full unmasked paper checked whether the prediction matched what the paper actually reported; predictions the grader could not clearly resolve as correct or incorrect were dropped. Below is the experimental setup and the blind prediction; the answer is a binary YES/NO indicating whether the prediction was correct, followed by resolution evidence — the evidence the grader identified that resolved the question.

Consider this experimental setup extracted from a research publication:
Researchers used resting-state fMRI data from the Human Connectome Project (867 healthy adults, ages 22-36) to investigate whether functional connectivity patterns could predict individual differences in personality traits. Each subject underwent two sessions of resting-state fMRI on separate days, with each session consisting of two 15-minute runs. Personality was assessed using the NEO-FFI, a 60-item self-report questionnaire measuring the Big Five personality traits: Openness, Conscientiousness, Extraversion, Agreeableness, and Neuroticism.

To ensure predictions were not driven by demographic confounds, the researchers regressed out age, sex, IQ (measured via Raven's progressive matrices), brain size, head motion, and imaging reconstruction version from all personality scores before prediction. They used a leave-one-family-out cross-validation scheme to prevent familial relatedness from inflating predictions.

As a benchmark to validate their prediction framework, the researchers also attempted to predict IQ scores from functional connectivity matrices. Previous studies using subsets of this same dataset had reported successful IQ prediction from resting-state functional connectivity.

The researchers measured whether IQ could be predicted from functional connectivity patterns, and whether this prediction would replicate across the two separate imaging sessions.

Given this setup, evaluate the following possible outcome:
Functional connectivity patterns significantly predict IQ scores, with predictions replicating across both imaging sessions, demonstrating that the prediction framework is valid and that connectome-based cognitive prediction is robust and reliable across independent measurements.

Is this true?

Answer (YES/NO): YES